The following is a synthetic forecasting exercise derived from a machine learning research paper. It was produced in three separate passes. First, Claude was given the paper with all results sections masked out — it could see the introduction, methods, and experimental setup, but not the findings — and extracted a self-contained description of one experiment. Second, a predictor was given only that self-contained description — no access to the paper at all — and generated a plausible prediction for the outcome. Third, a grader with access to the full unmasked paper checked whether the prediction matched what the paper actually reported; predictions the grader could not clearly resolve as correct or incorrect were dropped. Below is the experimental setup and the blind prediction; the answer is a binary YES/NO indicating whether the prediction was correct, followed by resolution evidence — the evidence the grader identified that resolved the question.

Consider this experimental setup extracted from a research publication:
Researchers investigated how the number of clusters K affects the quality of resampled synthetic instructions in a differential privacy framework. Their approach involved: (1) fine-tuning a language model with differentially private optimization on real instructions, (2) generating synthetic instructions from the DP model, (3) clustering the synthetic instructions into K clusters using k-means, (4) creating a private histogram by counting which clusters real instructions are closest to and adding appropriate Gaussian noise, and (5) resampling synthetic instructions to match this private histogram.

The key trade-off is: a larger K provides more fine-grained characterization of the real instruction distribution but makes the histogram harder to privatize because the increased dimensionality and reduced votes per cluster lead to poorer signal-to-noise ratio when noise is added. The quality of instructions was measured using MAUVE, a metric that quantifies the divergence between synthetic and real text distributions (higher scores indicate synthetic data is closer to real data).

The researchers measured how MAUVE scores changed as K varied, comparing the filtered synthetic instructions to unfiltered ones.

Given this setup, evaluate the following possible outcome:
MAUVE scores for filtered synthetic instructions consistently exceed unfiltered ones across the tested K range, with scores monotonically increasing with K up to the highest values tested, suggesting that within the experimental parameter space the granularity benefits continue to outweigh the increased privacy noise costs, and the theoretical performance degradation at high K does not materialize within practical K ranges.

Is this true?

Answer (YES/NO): NO